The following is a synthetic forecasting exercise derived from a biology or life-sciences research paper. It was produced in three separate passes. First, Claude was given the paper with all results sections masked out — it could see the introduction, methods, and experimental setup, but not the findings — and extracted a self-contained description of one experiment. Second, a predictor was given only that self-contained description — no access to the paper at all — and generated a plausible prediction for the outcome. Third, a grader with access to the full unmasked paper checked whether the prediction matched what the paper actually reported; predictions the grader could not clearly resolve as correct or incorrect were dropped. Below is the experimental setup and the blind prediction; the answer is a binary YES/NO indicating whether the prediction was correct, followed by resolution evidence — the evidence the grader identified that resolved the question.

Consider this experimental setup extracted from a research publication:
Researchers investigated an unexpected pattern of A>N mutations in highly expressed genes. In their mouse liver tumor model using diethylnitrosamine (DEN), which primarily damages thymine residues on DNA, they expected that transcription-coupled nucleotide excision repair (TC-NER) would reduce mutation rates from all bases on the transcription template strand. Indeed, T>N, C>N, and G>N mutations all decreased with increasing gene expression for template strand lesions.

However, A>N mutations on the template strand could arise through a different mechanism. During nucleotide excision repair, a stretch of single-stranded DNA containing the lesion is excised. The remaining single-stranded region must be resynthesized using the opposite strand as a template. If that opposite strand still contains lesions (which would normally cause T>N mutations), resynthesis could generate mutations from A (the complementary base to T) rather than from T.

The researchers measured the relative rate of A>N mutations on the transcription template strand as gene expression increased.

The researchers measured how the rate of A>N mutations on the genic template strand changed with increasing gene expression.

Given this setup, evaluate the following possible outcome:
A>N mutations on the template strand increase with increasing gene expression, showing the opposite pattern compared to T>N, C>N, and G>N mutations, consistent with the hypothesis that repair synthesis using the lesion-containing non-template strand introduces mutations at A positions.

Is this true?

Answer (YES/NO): YES